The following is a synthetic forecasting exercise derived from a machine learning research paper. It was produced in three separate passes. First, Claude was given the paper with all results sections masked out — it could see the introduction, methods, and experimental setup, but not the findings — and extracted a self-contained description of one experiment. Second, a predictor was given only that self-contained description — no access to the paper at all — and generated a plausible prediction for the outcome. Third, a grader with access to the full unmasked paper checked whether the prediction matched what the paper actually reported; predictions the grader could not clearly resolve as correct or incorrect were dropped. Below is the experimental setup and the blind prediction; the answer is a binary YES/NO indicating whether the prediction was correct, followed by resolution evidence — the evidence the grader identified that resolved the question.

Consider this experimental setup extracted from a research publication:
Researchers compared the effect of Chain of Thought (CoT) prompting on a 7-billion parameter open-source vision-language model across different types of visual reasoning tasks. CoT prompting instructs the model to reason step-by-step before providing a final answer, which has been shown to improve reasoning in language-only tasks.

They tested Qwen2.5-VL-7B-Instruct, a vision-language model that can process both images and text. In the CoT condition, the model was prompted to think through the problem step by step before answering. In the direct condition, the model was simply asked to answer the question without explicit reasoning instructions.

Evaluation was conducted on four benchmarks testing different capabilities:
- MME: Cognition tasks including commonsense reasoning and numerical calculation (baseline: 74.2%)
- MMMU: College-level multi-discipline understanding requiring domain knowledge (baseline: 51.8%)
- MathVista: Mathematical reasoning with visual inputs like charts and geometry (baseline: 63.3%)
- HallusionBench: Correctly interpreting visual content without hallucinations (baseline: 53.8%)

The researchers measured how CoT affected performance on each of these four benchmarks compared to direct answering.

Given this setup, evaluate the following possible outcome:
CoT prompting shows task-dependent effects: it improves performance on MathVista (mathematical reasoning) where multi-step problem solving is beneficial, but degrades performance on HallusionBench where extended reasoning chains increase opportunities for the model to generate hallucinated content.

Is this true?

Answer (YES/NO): NO